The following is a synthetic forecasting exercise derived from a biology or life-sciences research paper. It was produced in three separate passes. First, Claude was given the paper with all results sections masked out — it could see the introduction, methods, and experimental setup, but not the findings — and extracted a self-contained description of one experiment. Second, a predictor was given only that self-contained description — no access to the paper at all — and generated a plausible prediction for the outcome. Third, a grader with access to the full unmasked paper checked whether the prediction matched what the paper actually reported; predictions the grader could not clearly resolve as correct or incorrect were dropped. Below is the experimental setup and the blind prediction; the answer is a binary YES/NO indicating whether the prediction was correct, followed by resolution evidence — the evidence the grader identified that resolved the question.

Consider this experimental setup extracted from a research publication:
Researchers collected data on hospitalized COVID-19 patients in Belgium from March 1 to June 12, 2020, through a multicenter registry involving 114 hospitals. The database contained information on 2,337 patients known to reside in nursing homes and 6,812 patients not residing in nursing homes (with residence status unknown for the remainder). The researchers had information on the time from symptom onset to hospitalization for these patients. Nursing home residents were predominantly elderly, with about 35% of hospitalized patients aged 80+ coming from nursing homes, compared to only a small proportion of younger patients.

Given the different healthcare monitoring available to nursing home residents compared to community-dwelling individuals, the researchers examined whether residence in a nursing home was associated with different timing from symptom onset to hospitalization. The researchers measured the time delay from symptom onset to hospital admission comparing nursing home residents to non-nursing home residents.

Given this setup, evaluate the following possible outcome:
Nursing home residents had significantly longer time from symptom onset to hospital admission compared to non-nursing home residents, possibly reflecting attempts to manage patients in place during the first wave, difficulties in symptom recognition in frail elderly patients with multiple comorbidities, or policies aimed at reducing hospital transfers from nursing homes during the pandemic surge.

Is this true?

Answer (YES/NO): YES